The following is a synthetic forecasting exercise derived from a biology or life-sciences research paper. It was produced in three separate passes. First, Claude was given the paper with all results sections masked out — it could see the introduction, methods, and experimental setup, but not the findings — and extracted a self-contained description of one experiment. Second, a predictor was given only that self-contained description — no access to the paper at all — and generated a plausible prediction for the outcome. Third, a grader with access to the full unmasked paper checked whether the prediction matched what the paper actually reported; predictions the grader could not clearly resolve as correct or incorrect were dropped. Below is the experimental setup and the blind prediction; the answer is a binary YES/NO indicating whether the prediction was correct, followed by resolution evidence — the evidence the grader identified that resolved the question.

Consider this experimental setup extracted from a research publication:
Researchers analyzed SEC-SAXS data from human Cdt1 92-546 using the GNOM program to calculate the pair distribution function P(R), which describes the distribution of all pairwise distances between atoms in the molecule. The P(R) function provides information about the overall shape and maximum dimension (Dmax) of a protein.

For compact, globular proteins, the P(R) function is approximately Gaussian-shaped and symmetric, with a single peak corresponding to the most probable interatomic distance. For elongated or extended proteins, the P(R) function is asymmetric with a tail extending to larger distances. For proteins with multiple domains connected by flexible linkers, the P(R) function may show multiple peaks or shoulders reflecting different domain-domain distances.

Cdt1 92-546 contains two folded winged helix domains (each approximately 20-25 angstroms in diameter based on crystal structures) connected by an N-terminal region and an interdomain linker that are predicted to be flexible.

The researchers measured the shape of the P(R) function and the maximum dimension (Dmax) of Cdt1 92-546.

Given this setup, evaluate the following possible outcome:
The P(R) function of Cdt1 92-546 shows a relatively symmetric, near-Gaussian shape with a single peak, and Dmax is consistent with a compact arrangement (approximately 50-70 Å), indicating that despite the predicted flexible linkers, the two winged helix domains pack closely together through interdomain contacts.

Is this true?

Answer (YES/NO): NO